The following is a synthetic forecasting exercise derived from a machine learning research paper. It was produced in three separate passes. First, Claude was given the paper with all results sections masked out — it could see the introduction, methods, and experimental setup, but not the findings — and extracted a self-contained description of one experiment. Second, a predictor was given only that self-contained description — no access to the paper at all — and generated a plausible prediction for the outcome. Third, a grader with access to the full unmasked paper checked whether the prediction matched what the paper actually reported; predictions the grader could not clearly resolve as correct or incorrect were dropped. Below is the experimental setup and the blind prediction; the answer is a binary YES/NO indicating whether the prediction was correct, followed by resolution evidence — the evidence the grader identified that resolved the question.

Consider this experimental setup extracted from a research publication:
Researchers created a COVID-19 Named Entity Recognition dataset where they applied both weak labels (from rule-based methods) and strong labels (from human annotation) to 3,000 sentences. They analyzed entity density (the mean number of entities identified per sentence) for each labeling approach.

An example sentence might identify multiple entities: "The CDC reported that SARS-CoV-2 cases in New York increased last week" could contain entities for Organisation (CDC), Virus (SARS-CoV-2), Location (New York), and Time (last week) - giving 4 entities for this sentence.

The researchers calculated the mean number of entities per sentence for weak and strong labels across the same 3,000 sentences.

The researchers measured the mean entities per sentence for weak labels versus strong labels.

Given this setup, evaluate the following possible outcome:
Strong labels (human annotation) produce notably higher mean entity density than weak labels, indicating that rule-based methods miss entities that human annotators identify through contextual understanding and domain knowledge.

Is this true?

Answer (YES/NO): YES